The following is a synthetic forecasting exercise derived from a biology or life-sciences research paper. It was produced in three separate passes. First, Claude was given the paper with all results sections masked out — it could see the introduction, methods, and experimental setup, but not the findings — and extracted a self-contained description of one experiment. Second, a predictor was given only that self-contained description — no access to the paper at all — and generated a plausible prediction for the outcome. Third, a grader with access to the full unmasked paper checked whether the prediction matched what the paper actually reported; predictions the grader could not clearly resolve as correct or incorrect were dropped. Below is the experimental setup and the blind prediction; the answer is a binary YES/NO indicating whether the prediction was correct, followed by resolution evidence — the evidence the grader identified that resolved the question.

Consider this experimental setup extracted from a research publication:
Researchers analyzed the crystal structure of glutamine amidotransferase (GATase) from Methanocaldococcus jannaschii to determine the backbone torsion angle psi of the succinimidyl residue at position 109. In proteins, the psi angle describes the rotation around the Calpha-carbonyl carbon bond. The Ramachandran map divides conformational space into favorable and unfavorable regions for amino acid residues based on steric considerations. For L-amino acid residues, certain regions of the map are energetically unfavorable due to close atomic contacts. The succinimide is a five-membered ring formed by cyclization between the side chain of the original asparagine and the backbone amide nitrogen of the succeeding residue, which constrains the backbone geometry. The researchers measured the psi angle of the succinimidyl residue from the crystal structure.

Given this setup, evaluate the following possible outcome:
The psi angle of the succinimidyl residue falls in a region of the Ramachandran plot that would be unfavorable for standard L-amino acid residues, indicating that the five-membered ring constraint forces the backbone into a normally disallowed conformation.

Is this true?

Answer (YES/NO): YES